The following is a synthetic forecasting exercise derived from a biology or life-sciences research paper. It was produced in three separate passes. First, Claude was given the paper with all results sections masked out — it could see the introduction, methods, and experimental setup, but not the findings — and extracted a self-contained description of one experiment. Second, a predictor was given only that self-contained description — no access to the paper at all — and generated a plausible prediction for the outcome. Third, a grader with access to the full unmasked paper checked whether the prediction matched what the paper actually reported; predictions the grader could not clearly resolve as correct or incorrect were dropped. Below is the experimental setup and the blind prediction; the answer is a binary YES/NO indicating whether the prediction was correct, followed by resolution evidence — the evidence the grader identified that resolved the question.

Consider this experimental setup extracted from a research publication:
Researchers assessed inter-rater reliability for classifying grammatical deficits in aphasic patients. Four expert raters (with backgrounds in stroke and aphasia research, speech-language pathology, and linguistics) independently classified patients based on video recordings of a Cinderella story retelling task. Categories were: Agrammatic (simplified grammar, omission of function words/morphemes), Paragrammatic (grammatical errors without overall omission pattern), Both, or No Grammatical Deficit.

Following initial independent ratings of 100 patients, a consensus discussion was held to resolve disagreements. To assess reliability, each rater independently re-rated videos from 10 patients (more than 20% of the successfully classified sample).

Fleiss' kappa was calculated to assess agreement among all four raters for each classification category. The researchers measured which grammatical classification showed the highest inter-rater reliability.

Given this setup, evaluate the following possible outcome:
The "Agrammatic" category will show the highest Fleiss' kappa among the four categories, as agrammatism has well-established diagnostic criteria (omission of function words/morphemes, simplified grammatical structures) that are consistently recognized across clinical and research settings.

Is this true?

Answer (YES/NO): YES